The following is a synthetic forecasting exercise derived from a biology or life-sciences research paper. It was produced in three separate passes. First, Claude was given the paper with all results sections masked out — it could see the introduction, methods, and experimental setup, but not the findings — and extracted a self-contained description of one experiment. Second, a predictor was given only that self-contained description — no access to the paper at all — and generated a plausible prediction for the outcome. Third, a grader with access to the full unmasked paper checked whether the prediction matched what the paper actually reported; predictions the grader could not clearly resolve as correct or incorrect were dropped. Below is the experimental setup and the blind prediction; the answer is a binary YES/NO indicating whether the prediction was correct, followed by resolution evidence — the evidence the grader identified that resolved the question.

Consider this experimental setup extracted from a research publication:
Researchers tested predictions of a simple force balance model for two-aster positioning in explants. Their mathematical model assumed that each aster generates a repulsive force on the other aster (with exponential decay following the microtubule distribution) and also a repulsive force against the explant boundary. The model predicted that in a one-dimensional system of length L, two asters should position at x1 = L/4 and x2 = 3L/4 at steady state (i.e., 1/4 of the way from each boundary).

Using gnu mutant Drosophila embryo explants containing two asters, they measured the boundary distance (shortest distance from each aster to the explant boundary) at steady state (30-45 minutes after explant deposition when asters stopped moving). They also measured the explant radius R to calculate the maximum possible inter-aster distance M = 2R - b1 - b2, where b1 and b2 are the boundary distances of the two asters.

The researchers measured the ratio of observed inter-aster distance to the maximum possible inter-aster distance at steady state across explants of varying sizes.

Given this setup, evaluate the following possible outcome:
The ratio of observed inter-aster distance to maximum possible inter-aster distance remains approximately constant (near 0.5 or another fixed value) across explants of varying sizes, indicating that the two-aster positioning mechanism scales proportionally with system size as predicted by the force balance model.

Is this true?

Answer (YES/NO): NO